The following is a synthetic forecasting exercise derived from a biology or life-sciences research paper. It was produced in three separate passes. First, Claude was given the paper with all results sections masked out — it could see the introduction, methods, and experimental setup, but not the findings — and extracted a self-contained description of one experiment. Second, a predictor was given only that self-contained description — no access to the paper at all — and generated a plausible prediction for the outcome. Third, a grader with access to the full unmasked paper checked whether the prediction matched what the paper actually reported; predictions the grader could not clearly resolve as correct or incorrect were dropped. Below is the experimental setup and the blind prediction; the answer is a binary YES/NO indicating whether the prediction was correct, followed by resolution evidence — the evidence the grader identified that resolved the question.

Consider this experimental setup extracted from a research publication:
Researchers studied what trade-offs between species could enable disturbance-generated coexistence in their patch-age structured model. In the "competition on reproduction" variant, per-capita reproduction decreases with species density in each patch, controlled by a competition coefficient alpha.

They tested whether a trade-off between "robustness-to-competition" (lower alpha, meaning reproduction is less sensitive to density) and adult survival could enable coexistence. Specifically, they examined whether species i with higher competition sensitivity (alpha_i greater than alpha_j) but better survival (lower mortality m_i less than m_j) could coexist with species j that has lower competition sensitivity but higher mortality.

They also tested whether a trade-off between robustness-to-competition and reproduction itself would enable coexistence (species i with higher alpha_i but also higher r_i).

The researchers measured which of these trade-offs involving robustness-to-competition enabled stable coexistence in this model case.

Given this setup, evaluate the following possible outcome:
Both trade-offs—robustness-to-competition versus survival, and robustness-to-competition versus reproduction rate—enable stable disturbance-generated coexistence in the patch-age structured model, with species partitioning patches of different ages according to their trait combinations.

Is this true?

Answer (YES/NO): NO